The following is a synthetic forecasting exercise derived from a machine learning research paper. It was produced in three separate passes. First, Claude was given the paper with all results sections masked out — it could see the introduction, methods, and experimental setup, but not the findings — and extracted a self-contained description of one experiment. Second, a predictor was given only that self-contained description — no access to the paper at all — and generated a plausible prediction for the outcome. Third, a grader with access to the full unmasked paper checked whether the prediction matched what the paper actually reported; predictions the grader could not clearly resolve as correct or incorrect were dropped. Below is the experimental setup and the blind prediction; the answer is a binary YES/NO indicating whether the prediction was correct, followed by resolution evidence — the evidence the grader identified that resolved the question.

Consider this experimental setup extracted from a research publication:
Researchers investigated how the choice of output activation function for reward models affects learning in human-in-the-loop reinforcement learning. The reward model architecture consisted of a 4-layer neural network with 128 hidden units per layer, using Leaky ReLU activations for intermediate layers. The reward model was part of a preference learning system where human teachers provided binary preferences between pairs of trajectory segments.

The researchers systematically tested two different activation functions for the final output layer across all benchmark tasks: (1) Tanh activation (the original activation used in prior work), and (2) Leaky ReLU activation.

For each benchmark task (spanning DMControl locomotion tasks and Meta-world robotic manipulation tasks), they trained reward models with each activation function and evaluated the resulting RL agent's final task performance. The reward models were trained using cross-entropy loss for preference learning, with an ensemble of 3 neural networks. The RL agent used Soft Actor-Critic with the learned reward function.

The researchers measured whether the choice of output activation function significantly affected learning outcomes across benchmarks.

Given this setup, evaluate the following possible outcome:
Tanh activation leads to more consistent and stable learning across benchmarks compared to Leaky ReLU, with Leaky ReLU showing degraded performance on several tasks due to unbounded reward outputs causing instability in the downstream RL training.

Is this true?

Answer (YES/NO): NO